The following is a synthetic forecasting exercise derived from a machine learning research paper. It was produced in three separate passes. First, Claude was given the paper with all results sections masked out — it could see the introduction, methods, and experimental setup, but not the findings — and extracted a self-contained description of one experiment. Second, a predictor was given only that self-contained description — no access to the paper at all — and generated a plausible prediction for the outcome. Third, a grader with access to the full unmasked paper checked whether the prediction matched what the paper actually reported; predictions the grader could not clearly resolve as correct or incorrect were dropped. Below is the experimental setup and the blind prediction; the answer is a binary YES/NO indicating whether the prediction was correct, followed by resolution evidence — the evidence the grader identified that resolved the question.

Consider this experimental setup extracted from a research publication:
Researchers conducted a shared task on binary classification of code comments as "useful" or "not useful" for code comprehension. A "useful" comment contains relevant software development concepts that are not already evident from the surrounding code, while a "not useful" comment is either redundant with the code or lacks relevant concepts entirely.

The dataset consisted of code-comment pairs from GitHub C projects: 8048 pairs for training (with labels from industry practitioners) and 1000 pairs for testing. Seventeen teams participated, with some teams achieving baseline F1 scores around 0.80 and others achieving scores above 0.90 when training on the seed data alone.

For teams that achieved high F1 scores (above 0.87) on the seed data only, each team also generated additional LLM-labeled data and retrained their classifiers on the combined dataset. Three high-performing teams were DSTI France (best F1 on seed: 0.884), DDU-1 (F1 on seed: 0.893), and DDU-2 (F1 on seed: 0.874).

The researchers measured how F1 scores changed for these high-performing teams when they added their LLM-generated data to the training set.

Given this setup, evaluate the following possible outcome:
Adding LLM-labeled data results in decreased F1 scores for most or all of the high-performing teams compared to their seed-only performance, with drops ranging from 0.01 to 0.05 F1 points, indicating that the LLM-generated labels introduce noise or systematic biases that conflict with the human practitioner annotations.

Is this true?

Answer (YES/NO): NO